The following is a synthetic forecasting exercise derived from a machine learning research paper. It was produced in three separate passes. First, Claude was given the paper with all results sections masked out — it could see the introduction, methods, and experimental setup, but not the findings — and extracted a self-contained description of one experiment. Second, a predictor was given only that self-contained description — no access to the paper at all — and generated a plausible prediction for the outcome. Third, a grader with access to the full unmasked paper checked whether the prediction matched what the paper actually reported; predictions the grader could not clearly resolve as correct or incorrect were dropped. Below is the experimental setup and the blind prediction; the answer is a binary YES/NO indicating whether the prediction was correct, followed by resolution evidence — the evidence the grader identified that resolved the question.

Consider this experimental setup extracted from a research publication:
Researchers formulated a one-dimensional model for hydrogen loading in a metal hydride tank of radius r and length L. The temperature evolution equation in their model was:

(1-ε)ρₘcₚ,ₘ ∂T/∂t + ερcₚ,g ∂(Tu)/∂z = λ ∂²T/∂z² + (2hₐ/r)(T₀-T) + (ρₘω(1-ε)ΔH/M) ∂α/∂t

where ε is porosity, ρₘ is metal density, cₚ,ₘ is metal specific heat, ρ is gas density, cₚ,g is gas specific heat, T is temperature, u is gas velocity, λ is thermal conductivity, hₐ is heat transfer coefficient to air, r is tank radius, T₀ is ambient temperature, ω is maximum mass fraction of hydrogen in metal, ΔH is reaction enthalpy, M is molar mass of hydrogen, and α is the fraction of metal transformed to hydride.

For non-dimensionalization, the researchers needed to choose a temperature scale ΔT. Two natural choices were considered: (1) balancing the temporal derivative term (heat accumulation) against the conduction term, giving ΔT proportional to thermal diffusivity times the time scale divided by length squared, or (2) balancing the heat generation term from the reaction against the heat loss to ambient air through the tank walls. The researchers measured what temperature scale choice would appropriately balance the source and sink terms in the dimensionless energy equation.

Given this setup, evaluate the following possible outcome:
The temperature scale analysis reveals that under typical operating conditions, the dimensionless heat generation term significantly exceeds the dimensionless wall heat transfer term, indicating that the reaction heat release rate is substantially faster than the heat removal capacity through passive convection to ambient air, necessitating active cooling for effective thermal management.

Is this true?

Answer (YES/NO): NO